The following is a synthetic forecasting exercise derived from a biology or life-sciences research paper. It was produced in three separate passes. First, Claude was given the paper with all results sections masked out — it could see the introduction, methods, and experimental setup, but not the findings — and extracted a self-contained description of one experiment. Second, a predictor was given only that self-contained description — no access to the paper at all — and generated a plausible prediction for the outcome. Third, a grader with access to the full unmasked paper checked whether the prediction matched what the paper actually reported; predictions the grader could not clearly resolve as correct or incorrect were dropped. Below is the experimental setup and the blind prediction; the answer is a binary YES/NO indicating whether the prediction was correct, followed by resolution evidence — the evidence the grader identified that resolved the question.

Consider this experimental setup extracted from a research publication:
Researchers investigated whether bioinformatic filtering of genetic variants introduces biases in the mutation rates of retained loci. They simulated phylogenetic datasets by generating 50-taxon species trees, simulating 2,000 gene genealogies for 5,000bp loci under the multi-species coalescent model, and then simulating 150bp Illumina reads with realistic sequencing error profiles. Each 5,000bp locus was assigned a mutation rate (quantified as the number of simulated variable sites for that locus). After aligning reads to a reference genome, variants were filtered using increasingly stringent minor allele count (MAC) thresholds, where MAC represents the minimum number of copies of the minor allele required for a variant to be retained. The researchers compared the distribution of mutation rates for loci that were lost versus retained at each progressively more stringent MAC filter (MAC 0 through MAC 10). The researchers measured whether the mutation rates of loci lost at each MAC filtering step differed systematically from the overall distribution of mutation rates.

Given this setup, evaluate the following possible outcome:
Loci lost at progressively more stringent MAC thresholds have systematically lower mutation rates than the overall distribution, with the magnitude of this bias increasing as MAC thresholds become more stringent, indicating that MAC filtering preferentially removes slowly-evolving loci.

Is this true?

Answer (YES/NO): NO